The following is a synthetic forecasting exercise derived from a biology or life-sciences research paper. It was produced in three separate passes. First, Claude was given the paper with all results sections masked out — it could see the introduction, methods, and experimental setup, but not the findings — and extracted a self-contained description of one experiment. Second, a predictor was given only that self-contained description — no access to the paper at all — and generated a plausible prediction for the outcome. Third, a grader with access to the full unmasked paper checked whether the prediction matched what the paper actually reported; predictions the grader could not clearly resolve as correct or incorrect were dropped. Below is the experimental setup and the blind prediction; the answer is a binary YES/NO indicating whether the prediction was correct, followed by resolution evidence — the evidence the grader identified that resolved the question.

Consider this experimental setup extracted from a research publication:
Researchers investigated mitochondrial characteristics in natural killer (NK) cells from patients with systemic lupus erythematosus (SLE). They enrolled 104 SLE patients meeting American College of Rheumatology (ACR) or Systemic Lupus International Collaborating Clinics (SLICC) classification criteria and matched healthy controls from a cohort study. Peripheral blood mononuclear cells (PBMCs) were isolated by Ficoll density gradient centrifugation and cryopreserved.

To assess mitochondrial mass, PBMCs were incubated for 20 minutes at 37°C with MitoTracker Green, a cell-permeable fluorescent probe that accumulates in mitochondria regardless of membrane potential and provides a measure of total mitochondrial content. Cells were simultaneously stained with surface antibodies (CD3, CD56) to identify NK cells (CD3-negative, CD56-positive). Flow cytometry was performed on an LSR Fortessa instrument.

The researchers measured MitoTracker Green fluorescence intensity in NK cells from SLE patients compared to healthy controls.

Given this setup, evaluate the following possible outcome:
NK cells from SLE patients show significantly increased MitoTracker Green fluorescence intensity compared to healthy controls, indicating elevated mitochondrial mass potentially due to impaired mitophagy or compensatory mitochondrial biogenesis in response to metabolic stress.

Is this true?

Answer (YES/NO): YES